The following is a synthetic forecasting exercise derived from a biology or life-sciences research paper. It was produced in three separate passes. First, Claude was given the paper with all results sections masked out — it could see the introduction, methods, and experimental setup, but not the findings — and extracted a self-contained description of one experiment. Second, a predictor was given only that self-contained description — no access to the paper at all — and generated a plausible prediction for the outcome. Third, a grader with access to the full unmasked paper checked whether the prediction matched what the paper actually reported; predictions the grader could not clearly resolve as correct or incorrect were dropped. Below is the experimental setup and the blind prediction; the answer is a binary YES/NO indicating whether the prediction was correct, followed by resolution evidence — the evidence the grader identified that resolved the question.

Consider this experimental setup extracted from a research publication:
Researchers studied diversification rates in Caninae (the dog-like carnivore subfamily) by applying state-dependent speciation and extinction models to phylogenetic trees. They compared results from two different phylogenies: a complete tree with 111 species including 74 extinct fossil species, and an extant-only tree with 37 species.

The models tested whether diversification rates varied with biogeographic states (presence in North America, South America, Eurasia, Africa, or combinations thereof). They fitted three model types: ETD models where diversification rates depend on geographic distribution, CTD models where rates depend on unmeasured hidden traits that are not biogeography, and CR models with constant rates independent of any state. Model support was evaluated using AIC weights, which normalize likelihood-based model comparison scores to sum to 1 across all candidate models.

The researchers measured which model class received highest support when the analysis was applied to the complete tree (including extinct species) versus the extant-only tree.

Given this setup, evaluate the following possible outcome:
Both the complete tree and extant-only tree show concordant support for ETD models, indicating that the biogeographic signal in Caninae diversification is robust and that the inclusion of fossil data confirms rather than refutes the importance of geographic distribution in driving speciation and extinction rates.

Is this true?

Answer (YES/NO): NO